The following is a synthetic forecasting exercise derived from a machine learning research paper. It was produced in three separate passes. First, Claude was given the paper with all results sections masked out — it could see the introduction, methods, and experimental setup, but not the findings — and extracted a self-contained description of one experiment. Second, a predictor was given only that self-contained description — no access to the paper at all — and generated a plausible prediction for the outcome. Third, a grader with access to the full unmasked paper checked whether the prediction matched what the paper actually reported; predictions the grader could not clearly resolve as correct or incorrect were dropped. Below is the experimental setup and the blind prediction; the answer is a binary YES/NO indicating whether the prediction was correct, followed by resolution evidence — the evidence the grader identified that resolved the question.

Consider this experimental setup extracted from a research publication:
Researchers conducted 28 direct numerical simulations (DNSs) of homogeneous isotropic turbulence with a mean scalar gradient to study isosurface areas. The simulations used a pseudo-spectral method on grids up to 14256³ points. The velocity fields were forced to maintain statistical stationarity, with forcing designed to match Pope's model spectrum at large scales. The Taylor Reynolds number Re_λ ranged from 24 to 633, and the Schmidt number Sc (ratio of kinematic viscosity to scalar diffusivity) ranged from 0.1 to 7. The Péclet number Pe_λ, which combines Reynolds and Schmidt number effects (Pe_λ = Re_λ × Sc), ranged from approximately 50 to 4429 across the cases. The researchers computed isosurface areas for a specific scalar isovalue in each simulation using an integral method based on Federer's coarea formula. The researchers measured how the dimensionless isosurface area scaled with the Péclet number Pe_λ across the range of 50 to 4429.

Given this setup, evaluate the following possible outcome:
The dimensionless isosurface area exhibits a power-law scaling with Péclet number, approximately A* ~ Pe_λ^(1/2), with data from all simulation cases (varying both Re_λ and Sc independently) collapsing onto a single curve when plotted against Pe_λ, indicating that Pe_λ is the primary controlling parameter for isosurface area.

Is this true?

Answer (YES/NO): YES